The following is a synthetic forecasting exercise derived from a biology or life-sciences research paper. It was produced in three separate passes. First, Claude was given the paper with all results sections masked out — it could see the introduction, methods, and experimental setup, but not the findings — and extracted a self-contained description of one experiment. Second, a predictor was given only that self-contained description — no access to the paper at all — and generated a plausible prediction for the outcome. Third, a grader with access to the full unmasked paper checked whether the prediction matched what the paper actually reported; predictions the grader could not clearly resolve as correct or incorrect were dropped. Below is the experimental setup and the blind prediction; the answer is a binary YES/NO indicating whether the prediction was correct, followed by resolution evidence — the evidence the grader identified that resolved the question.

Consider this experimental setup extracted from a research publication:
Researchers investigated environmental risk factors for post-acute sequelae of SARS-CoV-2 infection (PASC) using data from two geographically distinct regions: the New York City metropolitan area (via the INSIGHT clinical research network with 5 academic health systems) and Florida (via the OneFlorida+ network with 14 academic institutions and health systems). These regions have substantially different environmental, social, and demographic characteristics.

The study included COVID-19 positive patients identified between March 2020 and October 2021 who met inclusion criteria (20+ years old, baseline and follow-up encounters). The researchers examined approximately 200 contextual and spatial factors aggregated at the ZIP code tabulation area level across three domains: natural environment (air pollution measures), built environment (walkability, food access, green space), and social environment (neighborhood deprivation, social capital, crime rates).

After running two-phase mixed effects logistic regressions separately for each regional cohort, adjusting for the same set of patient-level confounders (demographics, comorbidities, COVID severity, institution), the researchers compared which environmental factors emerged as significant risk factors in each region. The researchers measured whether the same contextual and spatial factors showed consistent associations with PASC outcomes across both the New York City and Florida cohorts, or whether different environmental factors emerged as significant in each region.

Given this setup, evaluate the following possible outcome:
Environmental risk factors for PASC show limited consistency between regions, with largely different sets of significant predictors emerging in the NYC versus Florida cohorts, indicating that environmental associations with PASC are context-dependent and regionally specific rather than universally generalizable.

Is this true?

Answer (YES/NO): YES